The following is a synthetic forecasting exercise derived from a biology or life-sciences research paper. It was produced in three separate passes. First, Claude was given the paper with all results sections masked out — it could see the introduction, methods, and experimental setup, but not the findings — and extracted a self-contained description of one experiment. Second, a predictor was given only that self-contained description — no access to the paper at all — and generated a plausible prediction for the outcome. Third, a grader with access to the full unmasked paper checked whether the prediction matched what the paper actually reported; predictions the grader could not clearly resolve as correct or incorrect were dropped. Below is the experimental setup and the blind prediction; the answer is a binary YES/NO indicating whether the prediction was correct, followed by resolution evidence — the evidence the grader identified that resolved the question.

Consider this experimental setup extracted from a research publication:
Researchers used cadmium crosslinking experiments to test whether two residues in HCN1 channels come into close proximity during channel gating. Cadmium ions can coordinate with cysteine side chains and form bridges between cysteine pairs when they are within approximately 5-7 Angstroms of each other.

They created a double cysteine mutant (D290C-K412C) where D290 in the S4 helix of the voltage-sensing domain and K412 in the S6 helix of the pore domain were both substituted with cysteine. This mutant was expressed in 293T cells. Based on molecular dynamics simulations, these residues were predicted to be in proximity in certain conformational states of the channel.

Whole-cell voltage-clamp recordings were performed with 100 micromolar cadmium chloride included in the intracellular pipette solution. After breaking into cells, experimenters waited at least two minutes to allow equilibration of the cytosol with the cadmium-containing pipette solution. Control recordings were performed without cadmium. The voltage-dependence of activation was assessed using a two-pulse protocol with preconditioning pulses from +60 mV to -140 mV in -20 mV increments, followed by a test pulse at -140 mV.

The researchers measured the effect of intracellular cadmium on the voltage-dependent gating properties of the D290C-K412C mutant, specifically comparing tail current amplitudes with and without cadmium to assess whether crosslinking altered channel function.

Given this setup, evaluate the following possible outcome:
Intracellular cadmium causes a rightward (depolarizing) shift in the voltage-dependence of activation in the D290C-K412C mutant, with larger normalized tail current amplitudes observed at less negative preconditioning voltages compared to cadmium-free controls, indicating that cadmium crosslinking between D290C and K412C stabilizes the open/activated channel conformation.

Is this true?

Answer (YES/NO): YES